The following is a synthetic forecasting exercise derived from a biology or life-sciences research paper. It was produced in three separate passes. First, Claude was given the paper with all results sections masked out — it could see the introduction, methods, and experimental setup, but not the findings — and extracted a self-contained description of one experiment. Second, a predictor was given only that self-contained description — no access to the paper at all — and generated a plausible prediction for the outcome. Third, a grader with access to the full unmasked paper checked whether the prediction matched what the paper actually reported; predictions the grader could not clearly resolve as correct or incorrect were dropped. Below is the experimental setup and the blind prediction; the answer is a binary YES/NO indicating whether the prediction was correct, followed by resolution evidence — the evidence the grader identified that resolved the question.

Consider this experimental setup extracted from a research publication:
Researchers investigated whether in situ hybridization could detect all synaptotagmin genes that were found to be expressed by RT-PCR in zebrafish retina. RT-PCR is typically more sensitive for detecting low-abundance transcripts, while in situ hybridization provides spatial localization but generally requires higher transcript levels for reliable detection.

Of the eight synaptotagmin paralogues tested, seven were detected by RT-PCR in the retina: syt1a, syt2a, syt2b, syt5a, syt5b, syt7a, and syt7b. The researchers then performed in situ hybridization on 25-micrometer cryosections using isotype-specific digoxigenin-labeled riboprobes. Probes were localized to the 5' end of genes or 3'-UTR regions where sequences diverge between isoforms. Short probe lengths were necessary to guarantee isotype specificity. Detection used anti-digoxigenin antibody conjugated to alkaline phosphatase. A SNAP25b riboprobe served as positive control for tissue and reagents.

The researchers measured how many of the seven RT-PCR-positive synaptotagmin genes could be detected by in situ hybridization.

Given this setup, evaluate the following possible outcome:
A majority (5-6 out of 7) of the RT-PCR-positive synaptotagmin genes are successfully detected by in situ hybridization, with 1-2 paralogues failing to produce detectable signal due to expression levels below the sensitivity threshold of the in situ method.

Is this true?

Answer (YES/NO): NO